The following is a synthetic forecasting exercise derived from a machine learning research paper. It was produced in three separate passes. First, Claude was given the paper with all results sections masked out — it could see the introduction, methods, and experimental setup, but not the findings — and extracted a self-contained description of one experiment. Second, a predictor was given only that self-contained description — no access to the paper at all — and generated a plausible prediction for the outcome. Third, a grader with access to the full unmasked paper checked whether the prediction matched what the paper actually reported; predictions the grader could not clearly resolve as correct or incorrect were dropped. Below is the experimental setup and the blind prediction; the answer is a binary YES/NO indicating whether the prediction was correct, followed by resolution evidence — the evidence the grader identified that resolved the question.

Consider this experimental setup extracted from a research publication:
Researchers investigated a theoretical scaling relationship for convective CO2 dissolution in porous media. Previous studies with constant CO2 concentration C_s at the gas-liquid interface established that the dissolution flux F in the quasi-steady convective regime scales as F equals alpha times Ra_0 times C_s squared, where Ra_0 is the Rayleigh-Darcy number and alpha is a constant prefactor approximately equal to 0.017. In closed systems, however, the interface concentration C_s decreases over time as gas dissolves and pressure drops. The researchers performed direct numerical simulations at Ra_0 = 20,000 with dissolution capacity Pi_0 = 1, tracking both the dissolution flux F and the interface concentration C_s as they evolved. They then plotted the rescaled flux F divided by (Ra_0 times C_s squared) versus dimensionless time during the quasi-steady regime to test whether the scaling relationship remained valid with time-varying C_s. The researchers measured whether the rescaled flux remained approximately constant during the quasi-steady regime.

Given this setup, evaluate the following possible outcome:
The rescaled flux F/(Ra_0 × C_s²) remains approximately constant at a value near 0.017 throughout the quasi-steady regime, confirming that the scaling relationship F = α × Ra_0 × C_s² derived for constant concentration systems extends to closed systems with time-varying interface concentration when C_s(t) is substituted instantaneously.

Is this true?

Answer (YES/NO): YES